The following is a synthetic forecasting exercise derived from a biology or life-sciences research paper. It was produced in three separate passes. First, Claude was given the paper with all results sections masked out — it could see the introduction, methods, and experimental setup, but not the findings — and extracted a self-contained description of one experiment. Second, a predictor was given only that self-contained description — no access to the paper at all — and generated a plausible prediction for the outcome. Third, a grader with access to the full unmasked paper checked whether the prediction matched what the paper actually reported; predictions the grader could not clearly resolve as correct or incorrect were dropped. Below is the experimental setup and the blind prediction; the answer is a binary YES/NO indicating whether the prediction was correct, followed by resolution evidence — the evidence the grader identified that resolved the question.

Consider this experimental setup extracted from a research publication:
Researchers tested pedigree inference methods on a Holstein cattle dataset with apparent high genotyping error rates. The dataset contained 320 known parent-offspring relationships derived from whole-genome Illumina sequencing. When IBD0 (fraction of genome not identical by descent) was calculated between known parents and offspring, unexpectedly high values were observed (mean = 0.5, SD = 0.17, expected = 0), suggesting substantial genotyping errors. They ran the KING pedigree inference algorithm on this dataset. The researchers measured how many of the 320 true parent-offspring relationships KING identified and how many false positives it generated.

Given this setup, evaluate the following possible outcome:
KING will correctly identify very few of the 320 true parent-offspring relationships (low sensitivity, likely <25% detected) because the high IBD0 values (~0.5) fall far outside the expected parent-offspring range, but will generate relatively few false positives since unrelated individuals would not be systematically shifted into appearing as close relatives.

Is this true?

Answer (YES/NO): NO